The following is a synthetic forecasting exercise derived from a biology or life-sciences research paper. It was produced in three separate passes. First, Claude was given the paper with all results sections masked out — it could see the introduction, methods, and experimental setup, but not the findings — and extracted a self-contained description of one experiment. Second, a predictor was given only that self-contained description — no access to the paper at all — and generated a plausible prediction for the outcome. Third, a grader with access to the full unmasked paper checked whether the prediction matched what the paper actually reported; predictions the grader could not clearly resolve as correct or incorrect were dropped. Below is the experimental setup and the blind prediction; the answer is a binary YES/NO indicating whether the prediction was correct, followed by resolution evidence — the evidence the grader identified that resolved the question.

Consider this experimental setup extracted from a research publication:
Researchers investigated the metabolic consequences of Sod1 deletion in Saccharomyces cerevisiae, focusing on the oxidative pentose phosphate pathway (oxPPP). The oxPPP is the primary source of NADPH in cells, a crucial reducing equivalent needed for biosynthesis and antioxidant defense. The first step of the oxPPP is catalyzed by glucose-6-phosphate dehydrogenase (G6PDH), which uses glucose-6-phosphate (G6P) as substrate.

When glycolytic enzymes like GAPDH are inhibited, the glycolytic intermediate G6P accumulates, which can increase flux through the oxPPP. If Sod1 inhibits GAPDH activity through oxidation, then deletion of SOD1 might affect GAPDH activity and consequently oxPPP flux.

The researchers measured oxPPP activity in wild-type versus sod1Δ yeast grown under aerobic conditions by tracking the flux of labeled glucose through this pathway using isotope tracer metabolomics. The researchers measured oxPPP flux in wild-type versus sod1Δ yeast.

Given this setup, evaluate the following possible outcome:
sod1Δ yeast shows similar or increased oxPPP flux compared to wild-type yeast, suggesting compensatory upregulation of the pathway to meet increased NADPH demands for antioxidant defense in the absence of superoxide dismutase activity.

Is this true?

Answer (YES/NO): NO